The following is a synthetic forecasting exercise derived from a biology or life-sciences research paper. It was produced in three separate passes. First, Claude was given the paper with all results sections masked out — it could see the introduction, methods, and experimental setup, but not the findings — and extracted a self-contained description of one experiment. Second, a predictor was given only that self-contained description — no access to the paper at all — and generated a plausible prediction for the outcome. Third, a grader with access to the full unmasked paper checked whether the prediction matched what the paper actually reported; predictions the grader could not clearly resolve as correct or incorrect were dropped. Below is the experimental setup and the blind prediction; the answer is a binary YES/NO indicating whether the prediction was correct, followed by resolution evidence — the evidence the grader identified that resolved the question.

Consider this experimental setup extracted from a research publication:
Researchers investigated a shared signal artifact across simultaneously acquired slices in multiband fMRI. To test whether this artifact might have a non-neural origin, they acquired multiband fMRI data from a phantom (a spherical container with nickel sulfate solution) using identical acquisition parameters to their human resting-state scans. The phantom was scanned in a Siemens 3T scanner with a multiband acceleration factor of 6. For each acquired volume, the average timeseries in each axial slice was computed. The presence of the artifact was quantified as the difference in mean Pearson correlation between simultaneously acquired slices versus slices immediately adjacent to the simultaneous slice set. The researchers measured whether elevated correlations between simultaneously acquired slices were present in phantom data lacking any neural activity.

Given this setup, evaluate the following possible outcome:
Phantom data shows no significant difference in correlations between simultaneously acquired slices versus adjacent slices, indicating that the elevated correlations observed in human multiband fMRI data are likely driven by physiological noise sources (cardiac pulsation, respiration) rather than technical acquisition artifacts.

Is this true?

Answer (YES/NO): NO